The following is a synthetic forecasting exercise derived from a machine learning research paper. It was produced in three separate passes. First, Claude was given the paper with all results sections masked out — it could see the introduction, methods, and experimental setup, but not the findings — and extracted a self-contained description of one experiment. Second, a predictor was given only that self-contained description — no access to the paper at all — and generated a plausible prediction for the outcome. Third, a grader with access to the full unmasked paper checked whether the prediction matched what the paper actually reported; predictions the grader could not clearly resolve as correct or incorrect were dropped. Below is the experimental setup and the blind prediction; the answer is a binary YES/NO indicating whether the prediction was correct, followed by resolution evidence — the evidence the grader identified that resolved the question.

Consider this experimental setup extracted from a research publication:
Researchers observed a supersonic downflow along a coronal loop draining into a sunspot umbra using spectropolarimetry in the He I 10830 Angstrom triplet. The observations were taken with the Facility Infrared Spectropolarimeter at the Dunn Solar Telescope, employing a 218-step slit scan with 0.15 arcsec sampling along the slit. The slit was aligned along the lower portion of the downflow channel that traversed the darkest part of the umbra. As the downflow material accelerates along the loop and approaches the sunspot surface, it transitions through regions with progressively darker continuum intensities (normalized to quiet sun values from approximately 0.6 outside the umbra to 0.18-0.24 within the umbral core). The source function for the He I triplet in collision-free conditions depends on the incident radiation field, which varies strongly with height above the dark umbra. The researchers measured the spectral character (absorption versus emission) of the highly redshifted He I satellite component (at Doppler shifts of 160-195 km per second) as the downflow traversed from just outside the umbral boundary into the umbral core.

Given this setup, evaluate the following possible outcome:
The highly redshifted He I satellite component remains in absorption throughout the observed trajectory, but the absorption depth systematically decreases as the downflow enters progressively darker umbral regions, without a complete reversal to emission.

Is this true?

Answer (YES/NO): NO